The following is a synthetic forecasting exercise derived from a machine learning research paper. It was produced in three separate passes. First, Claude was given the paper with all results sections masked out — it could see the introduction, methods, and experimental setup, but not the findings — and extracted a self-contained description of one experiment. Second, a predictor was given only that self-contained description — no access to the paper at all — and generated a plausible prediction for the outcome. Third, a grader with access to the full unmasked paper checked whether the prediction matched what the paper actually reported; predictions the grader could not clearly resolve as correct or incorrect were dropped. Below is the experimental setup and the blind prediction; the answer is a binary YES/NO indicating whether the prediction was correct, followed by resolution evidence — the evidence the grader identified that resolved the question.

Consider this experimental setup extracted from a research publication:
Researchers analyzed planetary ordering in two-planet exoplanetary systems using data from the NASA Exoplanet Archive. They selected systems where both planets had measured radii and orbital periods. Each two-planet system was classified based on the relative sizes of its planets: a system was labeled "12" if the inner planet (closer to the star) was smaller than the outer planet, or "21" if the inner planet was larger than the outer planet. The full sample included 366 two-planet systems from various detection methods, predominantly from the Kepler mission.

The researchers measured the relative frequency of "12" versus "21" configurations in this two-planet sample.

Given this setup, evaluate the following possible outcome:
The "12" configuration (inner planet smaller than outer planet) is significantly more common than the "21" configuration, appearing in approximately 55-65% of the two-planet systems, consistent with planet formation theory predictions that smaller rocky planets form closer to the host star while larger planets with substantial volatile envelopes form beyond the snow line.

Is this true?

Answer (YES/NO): NO